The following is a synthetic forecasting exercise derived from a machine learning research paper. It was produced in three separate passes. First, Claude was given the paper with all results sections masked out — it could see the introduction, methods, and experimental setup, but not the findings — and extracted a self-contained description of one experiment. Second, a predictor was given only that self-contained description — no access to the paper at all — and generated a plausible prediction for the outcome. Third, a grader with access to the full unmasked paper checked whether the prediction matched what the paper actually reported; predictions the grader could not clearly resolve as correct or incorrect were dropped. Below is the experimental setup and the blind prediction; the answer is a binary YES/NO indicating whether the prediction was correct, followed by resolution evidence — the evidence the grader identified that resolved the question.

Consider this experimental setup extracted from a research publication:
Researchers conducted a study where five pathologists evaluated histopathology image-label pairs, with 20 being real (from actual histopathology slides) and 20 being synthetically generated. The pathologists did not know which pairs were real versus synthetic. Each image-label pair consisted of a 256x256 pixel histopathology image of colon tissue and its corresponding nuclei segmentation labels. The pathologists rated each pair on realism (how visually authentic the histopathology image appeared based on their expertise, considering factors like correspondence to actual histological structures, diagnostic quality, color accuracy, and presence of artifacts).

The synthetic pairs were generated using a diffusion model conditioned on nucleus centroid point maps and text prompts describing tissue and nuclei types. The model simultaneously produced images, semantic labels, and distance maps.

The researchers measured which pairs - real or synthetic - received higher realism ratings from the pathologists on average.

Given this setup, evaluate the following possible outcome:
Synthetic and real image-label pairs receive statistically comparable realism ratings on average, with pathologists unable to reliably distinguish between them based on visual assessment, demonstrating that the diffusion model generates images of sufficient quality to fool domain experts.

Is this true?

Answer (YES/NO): NO